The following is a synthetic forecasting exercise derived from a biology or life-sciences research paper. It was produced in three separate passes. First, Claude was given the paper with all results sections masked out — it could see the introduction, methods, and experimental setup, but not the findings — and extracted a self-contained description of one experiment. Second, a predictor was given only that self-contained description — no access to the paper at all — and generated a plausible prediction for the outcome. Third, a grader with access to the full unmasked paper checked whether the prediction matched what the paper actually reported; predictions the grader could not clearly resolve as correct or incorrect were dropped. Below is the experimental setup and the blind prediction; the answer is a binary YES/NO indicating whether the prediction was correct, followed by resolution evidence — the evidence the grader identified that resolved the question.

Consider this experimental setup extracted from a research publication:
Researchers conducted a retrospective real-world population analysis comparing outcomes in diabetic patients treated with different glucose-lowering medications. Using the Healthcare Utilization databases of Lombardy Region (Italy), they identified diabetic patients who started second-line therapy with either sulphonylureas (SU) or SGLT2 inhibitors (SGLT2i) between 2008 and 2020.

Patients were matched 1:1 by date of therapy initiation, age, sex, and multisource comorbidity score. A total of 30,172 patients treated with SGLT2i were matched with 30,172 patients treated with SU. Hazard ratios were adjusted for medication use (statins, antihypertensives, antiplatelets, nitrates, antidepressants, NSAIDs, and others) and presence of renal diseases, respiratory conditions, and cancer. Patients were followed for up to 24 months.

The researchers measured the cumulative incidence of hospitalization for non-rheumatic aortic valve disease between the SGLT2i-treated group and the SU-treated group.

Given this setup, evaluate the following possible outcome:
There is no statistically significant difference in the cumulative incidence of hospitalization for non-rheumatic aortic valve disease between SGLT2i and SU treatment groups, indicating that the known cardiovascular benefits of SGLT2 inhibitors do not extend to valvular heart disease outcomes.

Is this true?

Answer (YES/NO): NO